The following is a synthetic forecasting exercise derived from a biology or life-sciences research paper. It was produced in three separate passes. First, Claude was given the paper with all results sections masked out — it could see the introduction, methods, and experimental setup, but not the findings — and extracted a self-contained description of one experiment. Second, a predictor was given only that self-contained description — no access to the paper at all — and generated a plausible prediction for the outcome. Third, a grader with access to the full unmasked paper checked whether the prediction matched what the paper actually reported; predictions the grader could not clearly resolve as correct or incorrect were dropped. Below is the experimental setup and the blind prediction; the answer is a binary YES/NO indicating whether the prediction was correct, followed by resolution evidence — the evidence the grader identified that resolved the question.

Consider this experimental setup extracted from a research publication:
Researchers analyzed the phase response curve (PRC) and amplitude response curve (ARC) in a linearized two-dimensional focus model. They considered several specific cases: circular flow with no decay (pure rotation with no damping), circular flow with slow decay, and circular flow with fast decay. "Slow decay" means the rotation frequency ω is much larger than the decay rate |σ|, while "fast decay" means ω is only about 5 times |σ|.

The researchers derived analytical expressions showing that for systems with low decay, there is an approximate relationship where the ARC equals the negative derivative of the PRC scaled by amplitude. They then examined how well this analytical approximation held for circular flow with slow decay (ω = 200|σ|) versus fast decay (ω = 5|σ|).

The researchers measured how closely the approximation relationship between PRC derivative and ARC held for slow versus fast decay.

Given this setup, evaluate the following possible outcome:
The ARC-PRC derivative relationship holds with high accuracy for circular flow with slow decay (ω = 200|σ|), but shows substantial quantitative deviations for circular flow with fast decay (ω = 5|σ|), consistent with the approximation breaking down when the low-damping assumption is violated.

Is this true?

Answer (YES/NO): YES